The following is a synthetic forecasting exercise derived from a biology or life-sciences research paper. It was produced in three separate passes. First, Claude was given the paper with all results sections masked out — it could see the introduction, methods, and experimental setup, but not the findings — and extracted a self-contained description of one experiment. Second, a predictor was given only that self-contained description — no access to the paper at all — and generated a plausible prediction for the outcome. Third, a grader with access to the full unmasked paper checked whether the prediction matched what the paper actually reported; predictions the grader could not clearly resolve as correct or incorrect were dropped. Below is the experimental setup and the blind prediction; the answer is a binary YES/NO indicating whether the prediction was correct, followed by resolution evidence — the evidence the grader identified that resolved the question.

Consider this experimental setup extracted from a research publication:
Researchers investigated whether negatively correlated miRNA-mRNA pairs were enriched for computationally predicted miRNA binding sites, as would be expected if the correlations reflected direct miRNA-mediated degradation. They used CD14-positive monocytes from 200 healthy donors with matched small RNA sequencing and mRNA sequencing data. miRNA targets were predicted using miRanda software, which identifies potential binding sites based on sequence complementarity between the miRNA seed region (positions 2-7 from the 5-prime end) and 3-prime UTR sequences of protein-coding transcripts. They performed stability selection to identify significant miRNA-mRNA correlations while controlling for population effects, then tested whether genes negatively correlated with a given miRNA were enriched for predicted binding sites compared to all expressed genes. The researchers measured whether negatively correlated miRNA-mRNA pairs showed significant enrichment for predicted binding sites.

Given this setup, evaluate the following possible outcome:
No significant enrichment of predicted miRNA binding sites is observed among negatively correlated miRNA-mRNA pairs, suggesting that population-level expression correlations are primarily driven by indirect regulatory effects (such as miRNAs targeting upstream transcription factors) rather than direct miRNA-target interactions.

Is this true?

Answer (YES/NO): NO